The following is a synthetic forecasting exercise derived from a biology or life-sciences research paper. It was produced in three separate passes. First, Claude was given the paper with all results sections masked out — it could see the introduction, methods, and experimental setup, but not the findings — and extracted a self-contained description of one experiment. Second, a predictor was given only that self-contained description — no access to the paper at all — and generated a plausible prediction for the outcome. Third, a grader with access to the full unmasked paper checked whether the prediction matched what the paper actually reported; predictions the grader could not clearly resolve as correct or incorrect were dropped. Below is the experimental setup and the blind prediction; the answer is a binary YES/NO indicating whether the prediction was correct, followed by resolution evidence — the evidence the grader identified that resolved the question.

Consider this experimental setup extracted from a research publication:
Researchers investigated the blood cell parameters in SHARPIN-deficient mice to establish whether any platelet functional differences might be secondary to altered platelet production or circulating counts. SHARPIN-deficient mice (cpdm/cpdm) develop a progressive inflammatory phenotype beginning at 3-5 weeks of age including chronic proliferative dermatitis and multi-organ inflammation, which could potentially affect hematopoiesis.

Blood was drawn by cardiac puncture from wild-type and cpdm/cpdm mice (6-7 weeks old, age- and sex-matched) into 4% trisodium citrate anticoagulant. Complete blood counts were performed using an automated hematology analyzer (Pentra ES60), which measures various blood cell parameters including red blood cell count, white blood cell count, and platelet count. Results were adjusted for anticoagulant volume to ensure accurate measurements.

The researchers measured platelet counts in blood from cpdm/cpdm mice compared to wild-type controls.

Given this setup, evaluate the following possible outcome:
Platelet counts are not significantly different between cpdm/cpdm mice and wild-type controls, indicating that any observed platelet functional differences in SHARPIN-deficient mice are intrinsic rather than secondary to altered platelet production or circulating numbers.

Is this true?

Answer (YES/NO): NO